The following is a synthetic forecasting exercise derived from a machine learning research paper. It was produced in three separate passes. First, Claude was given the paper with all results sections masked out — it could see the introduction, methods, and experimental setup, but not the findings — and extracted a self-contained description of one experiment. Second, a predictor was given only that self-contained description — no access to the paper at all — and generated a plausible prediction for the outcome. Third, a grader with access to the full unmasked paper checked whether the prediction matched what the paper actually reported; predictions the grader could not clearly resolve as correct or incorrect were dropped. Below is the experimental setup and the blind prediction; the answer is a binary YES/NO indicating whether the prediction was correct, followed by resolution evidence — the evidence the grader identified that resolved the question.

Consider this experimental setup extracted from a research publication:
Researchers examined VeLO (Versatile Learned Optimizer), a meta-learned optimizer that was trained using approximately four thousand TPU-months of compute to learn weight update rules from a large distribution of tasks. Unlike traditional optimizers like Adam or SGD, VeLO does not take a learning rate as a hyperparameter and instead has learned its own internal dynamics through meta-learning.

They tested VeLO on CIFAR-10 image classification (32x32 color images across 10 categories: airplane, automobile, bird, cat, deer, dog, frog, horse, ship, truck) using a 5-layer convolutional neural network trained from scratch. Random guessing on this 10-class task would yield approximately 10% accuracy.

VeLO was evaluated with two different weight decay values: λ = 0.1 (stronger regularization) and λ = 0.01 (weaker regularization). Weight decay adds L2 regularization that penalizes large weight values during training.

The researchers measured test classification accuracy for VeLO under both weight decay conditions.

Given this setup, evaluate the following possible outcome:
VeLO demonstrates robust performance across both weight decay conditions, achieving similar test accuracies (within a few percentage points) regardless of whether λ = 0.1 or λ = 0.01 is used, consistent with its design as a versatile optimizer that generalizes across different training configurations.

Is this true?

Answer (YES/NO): NO